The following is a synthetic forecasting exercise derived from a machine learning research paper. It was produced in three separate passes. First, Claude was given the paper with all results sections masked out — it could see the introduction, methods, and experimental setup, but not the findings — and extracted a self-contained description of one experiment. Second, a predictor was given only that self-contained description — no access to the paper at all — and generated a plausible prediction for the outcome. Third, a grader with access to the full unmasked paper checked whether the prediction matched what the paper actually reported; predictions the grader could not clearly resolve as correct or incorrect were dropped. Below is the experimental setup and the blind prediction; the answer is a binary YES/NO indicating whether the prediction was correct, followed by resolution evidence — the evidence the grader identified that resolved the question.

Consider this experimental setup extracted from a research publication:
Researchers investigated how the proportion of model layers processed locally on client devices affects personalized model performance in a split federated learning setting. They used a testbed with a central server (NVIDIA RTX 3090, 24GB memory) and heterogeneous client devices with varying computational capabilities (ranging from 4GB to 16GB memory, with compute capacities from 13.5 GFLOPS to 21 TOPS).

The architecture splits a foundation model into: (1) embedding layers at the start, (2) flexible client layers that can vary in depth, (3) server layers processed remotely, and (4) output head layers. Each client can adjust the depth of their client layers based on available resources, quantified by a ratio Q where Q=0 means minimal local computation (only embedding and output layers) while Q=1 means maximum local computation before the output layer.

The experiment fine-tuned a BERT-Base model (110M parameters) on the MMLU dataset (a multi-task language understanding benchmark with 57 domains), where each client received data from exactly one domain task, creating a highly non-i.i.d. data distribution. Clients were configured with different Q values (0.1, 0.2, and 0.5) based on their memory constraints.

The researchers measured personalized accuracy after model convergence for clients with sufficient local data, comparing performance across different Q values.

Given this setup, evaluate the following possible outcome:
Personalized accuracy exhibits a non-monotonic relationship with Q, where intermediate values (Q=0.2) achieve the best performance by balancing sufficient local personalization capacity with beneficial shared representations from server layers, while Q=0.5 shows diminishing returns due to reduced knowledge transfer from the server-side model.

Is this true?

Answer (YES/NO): NO